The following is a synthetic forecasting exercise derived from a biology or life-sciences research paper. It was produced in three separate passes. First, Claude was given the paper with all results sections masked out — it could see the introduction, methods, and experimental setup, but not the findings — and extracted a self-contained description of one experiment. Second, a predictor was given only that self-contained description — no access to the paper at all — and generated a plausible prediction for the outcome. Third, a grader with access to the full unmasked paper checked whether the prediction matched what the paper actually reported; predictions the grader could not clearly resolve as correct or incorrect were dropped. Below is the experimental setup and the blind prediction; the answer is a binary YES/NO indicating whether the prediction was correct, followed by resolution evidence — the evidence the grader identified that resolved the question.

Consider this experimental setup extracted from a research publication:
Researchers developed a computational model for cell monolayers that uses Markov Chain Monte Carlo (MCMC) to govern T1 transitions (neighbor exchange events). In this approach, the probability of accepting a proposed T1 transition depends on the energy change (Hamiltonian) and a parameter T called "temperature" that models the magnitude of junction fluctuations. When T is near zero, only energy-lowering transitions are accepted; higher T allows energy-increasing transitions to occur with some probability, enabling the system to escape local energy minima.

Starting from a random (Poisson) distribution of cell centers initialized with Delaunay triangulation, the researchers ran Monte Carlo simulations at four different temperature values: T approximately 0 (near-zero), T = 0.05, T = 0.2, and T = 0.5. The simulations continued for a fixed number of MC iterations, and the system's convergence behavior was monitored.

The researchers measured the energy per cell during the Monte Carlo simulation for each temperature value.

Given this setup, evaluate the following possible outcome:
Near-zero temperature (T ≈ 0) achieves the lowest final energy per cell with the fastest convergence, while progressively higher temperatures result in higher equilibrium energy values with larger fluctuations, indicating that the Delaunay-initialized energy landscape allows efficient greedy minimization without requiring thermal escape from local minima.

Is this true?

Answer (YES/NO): NO